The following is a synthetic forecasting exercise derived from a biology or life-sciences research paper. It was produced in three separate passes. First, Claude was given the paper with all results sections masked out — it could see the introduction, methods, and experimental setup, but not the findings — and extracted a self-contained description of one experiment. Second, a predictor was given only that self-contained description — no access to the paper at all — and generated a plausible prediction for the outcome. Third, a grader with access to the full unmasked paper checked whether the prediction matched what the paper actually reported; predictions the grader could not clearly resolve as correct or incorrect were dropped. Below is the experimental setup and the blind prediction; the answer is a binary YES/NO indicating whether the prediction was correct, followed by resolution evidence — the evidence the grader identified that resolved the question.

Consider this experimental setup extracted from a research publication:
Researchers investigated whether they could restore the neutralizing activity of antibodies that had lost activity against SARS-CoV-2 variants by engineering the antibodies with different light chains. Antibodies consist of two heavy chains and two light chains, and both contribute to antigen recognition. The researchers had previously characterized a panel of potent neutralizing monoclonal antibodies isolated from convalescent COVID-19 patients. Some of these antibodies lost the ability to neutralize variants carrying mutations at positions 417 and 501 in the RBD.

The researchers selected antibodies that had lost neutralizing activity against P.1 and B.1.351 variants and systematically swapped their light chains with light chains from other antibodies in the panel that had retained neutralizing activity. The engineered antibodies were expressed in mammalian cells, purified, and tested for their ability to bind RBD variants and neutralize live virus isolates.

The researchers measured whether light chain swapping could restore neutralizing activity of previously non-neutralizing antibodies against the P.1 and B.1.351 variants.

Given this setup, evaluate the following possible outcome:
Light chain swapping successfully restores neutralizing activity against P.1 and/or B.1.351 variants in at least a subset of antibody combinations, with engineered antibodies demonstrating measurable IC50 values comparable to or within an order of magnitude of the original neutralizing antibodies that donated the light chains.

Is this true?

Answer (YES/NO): YES